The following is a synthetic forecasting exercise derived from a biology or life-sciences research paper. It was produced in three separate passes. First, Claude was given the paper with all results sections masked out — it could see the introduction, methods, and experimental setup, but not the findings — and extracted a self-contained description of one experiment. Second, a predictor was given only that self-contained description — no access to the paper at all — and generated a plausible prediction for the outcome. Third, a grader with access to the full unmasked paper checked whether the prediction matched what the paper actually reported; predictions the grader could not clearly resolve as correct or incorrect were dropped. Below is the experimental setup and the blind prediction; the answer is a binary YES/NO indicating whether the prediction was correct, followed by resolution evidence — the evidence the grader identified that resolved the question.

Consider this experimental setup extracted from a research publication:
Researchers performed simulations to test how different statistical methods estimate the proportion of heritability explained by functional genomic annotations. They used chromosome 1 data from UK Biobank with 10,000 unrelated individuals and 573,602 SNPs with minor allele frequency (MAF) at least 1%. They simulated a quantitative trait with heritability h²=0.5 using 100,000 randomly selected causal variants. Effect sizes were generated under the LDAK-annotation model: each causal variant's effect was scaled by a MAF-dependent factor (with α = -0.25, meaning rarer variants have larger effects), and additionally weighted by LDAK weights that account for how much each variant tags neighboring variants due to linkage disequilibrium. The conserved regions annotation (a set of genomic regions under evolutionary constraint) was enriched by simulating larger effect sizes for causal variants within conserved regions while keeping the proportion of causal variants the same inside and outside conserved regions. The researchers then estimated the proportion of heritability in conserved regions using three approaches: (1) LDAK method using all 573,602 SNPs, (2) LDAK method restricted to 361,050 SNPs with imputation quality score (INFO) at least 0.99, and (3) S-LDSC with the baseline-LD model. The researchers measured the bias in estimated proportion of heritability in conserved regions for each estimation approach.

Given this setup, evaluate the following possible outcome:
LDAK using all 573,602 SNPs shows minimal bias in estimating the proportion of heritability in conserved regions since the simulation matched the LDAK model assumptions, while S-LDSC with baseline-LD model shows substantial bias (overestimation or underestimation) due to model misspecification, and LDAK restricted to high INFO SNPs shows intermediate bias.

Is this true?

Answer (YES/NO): NO